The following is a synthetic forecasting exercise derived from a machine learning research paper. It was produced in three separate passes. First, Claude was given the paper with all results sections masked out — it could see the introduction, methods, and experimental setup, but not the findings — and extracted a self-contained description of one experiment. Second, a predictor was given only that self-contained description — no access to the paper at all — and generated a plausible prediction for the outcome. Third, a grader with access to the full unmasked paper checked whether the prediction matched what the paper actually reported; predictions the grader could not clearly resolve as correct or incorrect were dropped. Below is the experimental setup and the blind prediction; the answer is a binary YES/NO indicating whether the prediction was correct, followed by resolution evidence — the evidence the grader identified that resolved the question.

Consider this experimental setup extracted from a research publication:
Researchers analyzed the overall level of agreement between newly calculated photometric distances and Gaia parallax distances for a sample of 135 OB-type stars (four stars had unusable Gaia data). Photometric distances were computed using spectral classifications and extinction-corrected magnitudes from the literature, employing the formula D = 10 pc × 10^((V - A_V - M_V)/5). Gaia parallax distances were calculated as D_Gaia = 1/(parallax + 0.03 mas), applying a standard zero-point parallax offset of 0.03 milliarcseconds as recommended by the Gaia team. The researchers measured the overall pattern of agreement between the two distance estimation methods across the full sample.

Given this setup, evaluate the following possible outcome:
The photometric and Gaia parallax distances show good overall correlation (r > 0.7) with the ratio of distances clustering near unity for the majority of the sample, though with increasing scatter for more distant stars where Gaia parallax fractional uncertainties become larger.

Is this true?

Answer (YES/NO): YES